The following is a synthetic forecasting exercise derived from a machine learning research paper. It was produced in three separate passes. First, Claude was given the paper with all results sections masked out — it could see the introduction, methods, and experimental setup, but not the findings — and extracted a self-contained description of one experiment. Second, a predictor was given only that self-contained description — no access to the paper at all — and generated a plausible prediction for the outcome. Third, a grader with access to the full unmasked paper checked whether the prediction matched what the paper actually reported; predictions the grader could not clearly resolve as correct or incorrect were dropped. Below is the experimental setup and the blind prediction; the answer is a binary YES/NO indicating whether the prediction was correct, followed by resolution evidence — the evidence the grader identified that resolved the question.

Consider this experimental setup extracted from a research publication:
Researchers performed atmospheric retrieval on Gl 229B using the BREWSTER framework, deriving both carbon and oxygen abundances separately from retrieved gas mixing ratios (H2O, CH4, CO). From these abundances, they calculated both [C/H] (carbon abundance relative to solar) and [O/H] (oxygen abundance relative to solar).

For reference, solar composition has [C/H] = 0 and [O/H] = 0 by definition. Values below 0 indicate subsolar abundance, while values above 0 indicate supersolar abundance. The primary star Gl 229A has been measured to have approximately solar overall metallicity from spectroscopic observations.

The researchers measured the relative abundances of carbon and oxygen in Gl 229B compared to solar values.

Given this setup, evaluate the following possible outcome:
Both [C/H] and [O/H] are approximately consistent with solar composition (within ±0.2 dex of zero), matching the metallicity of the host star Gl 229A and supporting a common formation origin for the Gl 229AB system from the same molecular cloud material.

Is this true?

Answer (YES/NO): NO